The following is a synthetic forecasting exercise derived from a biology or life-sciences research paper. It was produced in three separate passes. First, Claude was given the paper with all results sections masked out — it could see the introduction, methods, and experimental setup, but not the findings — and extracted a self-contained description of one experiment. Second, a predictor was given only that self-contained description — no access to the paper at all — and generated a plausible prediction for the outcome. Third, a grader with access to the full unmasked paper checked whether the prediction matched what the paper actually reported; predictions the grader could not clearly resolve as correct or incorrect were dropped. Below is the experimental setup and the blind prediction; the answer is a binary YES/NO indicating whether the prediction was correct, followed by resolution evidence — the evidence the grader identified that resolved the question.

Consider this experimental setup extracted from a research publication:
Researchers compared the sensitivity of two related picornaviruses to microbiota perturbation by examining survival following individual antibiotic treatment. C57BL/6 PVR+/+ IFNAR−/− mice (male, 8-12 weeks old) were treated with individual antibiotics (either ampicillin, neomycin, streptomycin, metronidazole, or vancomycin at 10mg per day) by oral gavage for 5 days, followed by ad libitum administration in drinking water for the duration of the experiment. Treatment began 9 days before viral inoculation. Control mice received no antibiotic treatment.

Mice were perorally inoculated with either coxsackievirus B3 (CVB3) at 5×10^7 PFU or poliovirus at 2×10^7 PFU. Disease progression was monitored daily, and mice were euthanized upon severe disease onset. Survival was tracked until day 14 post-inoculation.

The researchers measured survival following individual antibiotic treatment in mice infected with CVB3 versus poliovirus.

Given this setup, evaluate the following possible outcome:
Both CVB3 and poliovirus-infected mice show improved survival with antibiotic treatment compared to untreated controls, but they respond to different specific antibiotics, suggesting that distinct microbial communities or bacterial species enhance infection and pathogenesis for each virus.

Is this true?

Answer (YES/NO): NO